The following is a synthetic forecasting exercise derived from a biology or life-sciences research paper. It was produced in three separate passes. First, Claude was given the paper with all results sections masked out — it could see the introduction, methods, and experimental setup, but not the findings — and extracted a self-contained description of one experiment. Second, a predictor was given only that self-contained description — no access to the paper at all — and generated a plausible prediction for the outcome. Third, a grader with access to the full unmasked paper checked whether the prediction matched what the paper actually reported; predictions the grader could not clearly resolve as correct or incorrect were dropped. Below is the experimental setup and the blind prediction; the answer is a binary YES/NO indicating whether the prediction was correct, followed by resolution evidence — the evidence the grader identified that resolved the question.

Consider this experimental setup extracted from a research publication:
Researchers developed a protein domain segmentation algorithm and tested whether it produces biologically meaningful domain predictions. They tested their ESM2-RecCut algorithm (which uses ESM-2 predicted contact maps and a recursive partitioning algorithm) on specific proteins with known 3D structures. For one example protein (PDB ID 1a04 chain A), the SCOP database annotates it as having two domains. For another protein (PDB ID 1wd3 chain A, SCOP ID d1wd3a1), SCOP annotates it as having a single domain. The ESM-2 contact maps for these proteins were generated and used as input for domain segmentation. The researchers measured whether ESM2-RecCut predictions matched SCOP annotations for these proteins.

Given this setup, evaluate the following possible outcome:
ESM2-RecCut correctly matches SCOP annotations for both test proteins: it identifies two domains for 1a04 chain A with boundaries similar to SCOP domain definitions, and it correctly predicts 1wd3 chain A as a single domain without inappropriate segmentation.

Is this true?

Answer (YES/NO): NO